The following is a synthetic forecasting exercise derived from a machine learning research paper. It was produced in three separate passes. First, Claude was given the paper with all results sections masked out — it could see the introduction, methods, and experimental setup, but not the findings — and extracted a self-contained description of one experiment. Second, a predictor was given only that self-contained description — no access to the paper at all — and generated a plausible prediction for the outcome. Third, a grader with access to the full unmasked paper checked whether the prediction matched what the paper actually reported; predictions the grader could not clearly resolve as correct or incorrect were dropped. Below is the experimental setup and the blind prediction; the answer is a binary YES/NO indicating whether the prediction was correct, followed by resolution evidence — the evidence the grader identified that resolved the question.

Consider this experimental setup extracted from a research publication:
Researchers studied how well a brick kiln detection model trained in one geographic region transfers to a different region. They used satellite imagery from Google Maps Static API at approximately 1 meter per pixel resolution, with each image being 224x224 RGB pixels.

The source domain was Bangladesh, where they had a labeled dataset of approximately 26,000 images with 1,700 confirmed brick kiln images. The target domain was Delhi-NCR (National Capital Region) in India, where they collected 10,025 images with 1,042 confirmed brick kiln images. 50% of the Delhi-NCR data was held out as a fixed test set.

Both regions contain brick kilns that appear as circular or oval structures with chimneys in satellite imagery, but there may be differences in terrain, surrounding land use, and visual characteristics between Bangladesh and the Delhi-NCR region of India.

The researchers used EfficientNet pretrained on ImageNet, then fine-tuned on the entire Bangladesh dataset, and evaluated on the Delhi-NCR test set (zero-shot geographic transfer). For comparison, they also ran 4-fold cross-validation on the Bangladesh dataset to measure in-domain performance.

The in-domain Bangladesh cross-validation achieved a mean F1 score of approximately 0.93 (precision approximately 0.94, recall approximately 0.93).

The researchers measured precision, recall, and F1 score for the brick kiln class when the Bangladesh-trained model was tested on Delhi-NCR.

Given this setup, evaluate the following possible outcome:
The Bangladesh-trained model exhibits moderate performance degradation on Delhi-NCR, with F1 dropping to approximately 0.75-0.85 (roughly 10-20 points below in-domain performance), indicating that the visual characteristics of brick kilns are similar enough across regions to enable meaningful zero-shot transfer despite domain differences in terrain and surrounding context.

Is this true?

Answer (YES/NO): YES